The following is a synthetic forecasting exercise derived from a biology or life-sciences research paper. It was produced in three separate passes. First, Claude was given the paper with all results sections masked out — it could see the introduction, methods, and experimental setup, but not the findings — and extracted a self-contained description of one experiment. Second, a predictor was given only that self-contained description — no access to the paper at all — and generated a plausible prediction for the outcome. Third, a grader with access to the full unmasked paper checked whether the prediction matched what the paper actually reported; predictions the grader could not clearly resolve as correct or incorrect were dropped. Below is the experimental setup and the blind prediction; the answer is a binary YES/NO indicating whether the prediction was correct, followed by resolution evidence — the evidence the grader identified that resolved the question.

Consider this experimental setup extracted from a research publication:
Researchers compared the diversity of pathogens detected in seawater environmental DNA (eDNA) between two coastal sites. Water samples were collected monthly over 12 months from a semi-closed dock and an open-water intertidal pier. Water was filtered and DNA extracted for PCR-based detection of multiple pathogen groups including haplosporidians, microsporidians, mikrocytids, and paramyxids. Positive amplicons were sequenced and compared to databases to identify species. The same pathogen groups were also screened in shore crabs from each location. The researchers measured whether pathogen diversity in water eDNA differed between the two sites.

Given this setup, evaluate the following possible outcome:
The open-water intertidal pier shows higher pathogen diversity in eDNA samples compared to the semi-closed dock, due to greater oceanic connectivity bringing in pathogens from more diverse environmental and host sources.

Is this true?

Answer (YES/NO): YES